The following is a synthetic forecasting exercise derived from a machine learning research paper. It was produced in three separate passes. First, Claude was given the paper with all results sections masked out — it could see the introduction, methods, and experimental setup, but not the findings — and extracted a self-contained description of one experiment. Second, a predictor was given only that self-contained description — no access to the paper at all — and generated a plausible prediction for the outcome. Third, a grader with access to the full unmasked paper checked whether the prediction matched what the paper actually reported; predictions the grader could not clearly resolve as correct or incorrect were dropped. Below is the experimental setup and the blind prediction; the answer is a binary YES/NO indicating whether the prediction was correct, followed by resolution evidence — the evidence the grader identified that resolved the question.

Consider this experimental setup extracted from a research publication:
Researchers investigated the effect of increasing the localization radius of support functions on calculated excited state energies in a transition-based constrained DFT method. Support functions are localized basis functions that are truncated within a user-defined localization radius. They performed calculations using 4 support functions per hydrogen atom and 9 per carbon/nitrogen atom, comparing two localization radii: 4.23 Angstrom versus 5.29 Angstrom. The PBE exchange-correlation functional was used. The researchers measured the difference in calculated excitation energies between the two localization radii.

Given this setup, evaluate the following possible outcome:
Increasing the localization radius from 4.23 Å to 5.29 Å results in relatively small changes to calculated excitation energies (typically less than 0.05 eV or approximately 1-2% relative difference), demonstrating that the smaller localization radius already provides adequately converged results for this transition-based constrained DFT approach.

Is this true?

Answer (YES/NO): YES